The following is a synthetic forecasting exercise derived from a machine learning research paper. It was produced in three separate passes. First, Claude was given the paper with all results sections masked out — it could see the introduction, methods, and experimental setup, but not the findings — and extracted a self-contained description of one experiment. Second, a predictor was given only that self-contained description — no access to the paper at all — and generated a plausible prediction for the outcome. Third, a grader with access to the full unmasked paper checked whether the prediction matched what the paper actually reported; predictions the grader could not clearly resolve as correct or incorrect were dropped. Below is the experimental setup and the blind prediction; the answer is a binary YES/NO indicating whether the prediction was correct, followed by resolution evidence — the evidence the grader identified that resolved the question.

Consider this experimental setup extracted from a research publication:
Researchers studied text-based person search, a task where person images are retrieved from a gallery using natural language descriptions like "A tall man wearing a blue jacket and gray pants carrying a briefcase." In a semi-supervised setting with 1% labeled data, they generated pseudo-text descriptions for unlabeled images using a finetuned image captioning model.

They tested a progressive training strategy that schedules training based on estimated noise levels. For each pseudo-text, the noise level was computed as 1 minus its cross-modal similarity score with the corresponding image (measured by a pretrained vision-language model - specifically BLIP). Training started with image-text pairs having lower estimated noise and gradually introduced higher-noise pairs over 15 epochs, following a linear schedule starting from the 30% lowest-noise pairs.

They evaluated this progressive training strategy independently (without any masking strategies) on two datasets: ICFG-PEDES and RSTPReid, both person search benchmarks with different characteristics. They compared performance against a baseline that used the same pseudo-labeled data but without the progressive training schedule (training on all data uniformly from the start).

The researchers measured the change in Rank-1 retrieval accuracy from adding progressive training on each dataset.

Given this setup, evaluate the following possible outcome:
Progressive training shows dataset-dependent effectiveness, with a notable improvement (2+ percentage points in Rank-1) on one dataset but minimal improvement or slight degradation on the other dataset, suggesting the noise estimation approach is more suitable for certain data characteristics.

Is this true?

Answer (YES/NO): NO